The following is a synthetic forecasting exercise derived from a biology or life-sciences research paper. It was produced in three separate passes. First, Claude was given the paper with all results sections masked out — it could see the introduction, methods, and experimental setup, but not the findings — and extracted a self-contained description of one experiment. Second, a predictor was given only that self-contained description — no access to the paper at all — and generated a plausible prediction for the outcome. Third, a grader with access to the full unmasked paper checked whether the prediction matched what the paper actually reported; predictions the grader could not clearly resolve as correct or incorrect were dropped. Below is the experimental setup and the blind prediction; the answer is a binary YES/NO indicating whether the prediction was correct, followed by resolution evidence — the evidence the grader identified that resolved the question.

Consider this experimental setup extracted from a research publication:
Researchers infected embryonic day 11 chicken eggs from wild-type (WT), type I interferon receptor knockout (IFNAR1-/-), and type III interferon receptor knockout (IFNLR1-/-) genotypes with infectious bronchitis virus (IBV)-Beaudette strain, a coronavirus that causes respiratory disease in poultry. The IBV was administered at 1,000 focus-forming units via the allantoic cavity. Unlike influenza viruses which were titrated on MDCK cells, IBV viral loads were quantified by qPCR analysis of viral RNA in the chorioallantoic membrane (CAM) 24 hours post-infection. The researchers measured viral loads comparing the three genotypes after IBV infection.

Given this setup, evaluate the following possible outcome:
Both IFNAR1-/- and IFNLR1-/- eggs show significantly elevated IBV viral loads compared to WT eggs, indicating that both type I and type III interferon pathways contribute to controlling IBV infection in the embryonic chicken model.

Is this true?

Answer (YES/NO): NO